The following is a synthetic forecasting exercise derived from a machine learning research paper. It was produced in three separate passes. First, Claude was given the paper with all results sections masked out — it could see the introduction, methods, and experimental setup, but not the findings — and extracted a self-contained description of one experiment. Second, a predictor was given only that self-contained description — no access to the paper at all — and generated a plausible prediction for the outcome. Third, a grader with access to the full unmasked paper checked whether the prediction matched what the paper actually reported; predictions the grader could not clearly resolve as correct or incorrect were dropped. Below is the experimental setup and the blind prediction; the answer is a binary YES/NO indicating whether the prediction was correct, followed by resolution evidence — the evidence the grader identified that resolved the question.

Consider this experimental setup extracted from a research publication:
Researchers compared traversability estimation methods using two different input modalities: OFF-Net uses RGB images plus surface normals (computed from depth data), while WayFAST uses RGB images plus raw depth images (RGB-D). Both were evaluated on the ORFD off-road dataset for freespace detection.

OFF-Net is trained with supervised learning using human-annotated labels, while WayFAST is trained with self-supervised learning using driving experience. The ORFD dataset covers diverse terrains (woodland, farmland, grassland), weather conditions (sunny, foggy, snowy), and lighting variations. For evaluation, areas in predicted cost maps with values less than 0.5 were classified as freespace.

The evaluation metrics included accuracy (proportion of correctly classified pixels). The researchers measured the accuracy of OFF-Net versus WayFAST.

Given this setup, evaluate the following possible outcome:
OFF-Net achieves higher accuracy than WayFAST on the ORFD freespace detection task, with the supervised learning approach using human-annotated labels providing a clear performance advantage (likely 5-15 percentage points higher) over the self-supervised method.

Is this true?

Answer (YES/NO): NO